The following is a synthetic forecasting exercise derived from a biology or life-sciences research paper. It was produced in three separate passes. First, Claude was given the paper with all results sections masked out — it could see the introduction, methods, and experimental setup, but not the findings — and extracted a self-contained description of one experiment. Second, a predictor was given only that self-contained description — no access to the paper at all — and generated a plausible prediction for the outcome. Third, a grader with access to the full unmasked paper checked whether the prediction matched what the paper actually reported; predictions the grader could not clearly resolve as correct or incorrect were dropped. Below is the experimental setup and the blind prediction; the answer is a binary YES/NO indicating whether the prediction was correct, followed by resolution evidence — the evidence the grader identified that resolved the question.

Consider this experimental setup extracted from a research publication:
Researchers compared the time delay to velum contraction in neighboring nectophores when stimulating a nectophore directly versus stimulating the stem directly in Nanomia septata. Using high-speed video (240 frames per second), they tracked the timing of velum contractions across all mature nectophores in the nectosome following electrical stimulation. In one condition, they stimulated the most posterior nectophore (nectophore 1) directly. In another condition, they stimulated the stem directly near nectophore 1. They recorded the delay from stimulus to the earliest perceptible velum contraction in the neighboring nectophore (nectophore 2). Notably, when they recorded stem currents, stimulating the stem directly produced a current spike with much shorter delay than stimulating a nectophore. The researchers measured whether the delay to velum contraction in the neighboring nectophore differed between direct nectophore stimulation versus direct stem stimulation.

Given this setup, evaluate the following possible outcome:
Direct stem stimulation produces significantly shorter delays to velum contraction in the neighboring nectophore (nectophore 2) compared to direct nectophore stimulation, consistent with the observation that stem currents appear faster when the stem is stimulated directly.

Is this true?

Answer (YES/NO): NO